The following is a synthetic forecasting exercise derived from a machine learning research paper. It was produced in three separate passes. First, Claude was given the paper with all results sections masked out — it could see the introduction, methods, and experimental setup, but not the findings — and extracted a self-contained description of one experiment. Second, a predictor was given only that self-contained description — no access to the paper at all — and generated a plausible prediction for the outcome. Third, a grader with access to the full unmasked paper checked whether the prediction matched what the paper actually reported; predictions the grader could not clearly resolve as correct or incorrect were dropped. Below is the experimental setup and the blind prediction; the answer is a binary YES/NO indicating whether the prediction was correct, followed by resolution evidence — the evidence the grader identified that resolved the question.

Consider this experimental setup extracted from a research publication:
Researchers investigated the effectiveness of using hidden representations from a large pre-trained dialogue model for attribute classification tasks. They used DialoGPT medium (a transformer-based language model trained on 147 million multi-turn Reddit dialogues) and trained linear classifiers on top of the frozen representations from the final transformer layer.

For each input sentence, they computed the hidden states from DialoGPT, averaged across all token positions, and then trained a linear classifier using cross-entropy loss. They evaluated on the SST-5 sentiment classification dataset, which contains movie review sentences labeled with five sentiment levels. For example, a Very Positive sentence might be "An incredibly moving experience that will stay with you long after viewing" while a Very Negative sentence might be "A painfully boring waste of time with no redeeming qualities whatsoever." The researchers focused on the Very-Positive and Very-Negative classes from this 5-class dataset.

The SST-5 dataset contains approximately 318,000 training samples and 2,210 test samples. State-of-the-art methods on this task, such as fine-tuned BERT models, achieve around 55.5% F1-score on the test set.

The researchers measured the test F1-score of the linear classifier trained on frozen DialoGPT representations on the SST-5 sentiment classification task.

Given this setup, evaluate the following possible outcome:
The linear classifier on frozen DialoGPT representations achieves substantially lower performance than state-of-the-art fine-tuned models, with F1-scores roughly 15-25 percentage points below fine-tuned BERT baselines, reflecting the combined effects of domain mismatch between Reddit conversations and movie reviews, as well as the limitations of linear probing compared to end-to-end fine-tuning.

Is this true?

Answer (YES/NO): NO